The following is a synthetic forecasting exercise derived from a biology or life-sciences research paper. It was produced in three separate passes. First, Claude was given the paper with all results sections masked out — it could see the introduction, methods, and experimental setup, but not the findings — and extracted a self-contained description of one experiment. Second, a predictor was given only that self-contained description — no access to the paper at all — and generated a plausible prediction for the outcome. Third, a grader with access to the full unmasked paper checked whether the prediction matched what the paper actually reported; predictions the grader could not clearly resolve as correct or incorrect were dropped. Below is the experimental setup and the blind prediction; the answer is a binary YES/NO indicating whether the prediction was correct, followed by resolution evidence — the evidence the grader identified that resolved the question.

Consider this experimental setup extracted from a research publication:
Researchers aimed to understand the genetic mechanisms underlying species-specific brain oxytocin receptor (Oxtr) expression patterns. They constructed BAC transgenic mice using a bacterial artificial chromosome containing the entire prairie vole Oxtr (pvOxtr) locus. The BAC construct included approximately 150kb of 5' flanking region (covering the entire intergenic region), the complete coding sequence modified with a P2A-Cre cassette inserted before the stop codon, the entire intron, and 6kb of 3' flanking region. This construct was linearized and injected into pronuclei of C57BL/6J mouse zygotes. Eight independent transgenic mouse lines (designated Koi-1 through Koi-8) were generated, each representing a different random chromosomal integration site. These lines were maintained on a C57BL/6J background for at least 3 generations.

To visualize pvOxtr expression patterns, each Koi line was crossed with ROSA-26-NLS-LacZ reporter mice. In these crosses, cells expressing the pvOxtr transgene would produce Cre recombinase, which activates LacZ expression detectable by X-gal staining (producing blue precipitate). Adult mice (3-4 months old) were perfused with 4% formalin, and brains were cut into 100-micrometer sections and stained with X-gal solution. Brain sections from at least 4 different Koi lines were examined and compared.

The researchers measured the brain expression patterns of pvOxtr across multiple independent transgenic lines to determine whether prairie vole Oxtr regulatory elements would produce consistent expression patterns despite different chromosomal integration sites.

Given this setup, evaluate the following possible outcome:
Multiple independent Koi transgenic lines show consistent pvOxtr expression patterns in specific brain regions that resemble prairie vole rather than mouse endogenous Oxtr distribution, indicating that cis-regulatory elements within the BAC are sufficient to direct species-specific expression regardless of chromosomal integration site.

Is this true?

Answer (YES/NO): NO